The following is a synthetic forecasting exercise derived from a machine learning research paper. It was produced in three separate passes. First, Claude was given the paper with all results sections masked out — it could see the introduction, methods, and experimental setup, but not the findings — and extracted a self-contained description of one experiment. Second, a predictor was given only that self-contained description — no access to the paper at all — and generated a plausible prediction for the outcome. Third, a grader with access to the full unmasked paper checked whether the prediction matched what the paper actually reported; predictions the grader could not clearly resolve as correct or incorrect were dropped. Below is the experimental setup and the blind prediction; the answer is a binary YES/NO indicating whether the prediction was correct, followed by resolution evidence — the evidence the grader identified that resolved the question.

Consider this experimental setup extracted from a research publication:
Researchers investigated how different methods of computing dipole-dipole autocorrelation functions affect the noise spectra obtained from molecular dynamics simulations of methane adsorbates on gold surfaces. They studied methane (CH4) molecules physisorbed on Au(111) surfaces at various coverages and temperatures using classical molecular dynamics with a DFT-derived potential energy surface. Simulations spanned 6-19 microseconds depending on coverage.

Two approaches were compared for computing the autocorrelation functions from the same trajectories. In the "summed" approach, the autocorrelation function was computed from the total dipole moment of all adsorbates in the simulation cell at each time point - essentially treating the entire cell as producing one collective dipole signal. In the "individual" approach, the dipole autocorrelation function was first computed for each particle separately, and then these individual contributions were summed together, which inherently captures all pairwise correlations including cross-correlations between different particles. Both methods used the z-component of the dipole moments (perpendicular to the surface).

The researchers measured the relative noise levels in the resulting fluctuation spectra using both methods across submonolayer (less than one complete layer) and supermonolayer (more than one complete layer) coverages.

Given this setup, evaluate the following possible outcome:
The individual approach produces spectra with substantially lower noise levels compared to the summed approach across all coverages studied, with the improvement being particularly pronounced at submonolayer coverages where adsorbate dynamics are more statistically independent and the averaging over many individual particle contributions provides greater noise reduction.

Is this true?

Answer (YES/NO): NO